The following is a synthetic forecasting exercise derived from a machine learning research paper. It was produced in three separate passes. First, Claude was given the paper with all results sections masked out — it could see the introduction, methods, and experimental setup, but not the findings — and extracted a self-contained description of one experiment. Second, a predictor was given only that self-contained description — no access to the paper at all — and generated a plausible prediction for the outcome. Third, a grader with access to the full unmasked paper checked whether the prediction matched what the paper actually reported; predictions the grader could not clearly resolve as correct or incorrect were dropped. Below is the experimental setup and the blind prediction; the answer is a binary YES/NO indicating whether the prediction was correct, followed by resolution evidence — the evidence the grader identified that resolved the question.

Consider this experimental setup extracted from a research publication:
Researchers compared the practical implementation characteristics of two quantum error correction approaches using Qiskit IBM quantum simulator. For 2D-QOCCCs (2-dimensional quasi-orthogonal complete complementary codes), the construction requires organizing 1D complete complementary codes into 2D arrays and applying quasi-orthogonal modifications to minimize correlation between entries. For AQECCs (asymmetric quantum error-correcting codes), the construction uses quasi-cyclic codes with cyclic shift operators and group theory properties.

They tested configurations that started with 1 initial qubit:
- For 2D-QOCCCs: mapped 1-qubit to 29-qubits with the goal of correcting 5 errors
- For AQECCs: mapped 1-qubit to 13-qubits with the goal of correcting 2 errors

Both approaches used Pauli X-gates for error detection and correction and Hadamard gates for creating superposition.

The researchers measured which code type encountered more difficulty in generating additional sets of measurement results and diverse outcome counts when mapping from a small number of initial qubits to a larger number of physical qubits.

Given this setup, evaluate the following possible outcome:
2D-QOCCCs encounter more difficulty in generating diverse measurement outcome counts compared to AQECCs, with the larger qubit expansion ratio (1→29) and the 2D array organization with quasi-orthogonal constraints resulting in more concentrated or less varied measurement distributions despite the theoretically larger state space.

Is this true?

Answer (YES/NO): NO